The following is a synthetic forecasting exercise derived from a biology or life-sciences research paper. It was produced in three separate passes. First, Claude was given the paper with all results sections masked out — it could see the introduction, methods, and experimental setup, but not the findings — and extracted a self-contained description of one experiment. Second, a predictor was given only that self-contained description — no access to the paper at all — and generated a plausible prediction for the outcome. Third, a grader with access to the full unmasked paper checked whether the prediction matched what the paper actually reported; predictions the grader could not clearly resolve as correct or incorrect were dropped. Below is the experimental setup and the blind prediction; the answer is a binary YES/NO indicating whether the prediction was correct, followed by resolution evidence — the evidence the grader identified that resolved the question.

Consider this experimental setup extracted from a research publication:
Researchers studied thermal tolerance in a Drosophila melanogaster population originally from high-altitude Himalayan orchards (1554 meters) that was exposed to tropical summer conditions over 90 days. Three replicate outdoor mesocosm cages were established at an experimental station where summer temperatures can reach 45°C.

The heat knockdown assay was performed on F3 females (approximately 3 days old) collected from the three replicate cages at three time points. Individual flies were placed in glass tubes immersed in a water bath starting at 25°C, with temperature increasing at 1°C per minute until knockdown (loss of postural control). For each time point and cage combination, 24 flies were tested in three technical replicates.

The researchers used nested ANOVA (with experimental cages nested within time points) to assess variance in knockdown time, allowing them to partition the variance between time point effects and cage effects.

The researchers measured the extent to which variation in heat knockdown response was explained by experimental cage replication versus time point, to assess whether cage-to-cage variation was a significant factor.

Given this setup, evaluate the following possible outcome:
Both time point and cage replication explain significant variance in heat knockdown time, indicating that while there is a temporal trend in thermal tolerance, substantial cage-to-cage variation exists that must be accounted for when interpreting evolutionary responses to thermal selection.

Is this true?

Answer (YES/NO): YES